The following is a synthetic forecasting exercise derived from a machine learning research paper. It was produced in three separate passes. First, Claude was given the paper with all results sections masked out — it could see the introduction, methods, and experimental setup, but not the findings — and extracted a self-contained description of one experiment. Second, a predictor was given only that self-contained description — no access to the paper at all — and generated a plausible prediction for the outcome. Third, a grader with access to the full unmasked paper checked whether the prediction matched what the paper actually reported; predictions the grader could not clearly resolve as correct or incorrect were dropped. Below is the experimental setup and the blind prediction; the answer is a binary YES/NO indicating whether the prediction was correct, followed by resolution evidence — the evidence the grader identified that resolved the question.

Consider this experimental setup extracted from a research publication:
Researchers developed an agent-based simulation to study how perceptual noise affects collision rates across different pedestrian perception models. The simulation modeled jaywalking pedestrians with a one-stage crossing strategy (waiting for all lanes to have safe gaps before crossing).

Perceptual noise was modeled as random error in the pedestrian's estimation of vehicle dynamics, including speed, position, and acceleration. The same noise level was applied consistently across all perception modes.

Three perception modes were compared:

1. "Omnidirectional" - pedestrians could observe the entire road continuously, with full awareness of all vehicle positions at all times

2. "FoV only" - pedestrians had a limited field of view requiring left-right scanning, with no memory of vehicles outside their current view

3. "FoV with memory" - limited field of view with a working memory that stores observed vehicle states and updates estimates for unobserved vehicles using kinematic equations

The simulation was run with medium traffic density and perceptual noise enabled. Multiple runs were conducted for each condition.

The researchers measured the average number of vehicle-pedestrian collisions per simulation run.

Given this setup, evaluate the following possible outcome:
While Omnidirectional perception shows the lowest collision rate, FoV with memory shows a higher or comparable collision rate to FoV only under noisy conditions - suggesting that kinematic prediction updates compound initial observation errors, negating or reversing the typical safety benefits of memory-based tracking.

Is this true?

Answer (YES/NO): NO